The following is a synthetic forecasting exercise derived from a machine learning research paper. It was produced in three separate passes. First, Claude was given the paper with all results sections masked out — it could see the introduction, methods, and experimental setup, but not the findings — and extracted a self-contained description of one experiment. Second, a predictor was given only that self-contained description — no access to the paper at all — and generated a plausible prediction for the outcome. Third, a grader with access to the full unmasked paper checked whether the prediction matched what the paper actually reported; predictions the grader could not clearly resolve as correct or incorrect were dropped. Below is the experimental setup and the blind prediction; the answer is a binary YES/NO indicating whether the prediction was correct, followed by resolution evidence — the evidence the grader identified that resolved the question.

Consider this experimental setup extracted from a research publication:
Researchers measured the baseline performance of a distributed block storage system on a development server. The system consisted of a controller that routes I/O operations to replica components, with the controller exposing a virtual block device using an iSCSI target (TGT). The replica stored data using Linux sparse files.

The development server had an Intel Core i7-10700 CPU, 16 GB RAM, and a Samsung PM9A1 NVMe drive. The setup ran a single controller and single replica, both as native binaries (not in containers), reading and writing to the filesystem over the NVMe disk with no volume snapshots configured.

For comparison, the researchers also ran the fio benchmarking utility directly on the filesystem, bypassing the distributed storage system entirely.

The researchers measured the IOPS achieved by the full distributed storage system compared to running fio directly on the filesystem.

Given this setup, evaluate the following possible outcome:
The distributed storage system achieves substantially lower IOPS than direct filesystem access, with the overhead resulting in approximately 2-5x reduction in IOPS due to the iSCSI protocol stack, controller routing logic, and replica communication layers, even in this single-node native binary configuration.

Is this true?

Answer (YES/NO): NO